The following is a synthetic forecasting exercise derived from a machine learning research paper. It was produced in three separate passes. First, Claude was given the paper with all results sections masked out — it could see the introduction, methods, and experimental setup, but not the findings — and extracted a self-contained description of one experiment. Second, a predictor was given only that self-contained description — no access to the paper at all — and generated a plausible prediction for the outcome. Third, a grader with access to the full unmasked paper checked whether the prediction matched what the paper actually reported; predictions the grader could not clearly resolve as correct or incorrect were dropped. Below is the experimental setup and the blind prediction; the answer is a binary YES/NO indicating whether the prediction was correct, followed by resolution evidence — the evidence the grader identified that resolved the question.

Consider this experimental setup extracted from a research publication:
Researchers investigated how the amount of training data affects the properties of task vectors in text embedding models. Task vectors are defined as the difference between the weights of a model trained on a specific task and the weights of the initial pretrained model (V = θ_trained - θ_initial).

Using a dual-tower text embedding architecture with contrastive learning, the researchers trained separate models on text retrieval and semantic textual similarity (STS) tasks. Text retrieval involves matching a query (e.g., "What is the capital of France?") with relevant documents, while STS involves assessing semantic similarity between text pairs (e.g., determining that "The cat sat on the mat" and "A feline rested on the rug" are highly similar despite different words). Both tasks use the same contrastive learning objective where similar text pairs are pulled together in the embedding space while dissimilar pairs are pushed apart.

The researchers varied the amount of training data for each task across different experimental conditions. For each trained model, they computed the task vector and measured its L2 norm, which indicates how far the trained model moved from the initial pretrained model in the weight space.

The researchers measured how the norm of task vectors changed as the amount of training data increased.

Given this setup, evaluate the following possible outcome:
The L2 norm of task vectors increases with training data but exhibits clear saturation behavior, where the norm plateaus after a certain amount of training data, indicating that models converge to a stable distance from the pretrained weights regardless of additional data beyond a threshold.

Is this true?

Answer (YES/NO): NO